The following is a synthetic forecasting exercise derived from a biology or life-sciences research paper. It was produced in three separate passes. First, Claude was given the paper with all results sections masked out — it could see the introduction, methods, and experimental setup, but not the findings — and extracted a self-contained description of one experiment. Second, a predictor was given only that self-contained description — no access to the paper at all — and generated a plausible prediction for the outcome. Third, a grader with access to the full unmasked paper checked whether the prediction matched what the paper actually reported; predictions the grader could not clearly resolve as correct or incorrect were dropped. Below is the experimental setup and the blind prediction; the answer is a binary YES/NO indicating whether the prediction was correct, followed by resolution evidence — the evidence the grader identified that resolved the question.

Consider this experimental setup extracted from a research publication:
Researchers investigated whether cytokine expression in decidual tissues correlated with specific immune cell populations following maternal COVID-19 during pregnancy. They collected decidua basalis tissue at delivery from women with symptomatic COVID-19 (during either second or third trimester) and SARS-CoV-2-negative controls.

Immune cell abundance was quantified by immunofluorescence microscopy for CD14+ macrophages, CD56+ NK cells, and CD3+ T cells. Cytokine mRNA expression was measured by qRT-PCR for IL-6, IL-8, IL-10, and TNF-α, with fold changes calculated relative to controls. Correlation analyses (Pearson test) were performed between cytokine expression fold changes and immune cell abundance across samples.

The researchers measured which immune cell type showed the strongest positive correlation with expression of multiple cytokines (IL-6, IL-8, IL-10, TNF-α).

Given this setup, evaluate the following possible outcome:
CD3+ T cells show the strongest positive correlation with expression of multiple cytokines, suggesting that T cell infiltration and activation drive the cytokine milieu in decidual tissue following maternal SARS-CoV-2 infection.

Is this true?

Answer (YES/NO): NO